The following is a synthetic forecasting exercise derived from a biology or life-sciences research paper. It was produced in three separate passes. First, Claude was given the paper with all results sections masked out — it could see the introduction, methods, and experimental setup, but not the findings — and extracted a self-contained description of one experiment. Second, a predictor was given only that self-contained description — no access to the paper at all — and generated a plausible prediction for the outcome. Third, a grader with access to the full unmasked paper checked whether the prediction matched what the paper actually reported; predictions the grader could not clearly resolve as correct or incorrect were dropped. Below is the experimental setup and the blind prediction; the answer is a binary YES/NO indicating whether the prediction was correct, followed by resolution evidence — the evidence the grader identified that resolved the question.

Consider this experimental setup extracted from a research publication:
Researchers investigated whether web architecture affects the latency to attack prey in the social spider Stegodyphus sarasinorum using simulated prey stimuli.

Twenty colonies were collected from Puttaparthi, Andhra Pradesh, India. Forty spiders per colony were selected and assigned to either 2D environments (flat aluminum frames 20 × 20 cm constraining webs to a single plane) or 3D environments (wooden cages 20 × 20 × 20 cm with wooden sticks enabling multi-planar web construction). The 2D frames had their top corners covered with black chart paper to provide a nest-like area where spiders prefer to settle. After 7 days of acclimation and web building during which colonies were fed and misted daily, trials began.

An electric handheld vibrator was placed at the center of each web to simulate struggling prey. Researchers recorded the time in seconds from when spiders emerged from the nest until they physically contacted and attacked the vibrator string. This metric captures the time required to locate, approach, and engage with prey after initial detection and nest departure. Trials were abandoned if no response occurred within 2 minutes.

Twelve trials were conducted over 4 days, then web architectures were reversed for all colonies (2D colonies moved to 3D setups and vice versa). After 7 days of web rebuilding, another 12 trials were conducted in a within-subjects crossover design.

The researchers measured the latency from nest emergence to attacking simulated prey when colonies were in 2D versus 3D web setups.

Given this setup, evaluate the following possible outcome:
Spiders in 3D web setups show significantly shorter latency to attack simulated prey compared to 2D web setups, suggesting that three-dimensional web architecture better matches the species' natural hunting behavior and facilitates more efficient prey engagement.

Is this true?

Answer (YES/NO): NO